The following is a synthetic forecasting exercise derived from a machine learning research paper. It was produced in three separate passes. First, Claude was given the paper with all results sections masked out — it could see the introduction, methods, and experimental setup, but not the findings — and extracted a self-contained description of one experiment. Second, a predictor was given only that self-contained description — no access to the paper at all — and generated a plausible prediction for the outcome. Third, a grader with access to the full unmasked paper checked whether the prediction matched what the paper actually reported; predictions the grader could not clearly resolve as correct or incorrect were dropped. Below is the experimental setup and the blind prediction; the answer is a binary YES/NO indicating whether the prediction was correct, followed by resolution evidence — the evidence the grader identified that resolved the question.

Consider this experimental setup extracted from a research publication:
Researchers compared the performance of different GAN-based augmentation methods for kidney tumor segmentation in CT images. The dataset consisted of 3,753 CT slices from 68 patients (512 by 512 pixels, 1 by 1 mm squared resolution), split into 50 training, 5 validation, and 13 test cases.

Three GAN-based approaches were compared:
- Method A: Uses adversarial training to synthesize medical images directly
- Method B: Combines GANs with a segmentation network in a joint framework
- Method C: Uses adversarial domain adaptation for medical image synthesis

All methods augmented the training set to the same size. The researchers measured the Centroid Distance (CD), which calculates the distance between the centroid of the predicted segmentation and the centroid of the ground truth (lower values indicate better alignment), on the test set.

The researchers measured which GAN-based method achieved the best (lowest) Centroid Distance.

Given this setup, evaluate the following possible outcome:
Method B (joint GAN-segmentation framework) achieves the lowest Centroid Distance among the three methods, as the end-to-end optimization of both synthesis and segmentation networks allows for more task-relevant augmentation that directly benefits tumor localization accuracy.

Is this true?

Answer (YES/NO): YES